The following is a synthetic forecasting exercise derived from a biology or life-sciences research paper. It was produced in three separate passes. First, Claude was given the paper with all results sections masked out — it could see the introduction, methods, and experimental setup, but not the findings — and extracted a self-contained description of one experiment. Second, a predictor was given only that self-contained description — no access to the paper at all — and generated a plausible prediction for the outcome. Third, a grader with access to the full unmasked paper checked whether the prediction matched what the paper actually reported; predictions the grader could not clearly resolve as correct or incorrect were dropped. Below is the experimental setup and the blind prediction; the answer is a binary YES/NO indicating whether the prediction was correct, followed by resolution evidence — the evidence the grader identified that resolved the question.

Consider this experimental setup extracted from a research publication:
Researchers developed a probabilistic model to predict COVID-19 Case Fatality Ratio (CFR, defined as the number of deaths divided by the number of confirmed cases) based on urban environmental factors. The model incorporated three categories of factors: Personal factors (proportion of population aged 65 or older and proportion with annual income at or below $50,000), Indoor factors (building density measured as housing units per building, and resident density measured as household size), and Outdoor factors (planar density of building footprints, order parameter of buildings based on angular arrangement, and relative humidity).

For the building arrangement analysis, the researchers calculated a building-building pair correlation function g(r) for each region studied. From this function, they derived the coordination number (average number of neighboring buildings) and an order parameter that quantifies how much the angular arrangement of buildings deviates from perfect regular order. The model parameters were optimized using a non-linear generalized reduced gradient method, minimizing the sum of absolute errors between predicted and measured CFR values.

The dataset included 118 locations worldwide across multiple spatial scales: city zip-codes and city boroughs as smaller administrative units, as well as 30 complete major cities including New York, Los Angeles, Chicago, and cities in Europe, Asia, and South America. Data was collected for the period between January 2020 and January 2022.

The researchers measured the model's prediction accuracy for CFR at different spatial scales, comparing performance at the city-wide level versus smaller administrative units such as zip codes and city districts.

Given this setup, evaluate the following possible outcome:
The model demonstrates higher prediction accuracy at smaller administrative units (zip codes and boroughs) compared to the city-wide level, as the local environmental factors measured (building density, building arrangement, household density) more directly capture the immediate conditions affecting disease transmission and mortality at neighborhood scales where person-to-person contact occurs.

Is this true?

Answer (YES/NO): NO